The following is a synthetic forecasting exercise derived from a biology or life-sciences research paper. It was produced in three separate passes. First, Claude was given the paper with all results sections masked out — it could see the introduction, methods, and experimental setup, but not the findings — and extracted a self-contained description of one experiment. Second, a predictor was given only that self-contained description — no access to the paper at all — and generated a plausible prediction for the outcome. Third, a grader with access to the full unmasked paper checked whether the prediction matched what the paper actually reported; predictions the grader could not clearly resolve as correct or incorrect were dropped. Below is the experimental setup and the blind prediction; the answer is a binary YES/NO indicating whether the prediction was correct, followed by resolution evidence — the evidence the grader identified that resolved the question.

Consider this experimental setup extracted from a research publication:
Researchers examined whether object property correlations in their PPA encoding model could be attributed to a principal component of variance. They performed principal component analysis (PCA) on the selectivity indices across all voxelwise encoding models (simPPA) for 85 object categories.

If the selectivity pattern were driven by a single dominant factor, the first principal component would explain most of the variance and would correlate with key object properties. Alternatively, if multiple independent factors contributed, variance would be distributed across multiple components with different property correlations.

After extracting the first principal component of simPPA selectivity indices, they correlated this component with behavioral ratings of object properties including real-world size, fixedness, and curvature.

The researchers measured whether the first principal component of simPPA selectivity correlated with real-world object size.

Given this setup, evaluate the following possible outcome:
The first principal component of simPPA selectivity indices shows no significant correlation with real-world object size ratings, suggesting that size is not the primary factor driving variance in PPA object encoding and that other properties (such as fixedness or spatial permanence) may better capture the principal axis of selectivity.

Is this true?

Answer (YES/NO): NO